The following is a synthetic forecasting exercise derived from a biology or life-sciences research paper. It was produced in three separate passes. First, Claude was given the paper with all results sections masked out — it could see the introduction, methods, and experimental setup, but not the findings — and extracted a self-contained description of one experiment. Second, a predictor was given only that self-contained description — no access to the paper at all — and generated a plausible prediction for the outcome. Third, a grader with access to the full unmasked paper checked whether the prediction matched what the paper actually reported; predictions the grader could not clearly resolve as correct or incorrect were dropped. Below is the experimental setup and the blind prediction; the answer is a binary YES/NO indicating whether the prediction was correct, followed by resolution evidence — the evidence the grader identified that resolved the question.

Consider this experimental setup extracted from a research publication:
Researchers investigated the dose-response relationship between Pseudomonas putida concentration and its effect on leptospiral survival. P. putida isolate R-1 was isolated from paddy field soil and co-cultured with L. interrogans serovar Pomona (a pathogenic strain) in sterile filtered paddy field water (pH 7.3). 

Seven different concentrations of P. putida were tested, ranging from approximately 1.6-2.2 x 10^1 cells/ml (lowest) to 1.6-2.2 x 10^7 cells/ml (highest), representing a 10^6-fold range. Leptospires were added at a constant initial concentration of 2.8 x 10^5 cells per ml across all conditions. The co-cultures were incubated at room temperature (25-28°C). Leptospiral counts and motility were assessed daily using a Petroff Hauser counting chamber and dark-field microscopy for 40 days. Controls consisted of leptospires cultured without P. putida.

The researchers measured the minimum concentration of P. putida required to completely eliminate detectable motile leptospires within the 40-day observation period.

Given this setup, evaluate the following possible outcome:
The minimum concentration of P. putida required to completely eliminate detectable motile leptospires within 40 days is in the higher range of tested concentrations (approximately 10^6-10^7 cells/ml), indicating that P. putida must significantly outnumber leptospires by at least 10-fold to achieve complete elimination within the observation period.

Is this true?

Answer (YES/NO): NO